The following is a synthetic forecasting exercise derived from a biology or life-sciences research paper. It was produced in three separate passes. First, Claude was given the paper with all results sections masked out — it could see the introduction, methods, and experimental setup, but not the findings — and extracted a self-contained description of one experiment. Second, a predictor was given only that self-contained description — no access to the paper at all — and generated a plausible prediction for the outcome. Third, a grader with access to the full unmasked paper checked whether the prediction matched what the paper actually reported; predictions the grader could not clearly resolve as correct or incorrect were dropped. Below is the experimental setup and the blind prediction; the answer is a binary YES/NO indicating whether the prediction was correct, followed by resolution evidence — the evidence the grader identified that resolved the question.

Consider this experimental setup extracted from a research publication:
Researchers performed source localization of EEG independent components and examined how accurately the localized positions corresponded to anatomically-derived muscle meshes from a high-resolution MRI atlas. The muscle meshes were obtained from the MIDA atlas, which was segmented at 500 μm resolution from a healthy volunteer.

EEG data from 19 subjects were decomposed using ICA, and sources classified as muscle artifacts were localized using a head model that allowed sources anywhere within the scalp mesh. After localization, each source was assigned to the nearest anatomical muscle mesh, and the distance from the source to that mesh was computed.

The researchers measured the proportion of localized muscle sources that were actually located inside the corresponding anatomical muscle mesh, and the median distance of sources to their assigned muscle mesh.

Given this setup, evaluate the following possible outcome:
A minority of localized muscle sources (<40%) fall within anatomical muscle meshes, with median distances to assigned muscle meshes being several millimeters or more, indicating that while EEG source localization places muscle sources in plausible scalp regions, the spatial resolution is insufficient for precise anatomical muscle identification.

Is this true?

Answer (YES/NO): YES